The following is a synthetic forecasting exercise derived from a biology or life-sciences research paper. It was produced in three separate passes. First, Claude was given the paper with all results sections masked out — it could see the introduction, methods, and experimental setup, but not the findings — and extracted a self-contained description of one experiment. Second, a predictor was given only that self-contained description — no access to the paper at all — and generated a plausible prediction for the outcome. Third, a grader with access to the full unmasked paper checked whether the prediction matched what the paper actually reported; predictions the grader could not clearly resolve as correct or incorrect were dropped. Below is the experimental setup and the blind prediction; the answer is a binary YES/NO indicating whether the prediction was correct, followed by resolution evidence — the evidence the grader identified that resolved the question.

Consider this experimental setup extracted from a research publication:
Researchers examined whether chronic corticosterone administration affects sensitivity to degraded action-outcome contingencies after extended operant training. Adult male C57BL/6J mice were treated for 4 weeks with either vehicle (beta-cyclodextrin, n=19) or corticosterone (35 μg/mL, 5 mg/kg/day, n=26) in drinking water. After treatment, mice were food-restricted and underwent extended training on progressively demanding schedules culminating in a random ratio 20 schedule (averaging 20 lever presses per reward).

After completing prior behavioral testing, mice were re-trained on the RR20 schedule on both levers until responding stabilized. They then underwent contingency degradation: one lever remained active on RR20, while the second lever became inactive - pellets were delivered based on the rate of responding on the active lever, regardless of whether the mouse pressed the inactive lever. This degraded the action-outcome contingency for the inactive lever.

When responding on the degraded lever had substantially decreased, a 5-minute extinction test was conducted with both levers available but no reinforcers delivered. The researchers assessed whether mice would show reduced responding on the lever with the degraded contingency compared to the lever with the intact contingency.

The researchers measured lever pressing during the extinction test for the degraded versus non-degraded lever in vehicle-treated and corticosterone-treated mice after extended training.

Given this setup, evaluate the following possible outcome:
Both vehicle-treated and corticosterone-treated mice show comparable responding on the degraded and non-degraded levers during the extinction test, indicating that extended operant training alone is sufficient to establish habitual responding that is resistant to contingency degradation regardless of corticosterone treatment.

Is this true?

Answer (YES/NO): NO